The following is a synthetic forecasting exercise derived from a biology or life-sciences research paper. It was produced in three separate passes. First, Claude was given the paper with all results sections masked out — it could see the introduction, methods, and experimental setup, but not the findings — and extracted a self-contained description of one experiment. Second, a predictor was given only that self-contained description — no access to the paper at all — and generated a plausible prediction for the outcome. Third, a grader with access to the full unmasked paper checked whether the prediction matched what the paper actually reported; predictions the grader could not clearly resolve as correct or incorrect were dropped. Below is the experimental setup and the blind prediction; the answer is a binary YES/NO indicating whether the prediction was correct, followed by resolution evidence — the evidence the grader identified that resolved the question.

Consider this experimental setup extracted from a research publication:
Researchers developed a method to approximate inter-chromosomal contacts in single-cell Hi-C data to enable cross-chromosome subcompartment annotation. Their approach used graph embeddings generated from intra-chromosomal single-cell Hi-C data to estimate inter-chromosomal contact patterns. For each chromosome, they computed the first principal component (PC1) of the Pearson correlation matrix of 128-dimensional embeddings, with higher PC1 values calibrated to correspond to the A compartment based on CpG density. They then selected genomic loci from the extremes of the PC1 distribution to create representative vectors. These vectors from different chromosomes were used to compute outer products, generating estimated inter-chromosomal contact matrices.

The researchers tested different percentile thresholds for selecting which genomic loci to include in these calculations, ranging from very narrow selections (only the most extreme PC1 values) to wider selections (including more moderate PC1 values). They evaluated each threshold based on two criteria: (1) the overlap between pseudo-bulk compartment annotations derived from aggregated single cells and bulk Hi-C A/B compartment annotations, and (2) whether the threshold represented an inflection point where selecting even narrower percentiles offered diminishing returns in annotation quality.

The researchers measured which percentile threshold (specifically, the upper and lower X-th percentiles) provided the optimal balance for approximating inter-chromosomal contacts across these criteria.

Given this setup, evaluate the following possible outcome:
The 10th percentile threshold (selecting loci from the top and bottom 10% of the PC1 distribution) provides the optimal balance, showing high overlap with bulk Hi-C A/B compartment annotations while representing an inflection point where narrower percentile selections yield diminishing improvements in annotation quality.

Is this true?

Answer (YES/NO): NO